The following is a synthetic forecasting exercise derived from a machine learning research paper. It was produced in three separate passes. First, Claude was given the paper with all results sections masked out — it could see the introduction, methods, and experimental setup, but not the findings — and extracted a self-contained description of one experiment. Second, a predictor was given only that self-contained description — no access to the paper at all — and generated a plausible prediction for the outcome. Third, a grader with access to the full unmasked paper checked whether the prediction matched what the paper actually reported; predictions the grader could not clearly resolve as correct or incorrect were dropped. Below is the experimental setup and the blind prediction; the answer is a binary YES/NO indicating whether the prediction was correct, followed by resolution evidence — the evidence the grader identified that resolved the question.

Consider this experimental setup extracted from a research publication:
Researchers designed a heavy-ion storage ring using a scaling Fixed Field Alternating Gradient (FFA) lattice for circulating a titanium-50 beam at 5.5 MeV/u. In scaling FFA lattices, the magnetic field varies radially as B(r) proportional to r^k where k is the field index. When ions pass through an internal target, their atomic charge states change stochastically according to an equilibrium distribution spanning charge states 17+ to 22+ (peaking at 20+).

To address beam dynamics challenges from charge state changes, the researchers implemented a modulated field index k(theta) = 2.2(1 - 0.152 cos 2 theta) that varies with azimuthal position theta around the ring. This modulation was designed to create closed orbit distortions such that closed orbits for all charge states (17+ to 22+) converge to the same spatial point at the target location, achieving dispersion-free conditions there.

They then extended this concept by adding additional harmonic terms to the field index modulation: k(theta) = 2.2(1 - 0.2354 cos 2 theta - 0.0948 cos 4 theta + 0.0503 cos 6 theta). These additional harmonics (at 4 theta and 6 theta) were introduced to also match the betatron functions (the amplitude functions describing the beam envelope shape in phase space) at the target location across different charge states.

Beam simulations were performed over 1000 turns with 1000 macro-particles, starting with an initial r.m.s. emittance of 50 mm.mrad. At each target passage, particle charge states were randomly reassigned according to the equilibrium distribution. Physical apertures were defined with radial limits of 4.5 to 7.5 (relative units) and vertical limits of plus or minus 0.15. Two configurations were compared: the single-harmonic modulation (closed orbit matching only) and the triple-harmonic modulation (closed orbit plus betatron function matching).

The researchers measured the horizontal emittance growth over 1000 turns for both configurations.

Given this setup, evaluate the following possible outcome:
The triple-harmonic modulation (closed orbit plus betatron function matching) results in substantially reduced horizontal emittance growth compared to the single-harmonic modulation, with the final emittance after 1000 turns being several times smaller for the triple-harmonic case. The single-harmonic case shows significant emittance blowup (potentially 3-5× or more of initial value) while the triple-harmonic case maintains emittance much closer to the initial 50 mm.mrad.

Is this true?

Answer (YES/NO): YES